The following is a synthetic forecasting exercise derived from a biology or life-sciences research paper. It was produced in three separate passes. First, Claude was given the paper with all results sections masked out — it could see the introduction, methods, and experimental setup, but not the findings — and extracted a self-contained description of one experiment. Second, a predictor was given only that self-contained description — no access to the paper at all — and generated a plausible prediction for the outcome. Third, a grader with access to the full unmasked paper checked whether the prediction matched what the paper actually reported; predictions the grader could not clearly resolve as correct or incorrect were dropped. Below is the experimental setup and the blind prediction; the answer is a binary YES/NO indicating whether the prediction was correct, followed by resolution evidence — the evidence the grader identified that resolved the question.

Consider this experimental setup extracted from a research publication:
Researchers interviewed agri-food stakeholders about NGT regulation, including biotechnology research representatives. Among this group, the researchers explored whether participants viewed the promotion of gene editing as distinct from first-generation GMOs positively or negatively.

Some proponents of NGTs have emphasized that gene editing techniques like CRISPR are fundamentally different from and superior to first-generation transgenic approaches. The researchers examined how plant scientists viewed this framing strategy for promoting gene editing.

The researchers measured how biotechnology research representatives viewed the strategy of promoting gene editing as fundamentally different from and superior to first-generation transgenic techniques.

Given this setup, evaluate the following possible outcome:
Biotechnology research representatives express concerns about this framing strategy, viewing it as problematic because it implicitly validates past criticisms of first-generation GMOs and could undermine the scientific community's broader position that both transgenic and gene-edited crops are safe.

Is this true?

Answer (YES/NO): YES